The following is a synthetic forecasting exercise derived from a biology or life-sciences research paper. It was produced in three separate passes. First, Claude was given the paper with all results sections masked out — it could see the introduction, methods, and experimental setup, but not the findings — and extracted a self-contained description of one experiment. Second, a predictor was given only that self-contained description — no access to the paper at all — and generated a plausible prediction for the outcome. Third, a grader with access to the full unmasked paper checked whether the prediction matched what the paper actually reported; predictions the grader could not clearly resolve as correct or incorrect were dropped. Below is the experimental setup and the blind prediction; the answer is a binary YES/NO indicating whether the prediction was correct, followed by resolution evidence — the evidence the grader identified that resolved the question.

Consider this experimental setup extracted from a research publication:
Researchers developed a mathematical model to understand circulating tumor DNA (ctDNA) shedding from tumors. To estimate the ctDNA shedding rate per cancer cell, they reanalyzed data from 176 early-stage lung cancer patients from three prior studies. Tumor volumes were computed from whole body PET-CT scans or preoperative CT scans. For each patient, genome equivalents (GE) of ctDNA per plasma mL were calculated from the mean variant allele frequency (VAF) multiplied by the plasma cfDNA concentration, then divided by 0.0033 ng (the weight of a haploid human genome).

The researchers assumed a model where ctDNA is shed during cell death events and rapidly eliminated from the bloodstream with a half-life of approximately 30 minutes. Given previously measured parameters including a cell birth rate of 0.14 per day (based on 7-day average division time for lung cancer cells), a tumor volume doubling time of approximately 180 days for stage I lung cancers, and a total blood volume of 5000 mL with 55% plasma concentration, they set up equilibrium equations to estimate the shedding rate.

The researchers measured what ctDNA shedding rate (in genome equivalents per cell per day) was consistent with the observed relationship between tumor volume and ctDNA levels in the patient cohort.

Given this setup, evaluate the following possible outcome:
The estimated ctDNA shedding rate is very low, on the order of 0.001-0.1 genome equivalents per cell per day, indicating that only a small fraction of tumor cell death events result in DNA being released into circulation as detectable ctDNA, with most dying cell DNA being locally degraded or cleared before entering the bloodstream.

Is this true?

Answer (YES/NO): NO